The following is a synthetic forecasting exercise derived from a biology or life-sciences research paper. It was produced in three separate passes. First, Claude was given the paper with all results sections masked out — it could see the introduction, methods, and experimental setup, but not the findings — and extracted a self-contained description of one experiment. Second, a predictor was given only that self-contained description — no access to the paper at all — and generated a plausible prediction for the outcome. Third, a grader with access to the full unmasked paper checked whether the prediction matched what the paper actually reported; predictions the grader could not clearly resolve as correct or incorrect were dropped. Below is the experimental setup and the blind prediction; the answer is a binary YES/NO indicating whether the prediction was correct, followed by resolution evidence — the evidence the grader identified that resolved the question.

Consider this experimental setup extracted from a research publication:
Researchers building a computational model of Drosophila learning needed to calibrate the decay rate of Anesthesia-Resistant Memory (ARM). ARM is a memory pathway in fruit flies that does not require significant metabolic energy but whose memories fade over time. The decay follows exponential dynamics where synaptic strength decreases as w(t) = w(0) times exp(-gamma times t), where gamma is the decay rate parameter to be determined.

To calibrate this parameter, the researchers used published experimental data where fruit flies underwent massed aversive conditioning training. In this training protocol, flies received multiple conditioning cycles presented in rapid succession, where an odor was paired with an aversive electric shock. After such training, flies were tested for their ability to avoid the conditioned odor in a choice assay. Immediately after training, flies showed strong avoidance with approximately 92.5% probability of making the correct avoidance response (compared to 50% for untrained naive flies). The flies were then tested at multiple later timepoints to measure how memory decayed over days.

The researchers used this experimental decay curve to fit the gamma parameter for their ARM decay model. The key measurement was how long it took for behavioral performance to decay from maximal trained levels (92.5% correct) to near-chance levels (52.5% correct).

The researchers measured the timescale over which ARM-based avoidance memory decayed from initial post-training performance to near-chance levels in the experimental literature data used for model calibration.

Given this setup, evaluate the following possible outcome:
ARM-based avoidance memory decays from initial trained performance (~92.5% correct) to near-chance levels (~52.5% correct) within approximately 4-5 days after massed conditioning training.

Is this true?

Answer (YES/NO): YES